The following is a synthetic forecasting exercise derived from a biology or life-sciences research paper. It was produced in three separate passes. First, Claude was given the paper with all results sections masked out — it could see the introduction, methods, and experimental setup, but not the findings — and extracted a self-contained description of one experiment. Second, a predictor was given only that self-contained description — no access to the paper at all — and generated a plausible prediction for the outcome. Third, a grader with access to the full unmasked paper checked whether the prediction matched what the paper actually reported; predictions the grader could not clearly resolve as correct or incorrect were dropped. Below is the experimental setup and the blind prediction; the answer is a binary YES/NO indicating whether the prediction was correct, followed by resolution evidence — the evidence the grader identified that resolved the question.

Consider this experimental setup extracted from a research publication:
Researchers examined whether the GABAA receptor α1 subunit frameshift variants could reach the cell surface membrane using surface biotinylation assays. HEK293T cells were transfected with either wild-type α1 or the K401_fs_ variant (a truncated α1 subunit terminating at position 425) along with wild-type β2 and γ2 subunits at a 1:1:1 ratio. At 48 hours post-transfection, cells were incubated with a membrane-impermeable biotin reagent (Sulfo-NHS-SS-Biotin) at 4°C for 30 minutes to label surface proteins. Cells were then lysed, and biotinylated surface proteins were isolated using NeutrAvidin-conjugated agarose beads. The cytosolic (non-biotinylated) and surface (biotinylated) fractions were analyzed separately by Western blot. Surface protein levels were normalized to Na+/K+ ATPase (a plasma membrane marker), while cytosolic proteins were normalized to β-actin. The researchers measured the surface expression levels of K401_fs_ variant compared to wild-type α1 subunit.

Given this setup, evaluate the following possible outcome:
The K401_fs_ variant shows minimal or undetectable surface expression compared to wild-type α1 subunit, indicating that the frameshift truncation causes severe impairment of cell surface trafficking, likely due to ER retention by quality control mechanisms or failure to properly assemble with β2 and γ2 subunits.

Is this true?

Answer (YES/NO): NO